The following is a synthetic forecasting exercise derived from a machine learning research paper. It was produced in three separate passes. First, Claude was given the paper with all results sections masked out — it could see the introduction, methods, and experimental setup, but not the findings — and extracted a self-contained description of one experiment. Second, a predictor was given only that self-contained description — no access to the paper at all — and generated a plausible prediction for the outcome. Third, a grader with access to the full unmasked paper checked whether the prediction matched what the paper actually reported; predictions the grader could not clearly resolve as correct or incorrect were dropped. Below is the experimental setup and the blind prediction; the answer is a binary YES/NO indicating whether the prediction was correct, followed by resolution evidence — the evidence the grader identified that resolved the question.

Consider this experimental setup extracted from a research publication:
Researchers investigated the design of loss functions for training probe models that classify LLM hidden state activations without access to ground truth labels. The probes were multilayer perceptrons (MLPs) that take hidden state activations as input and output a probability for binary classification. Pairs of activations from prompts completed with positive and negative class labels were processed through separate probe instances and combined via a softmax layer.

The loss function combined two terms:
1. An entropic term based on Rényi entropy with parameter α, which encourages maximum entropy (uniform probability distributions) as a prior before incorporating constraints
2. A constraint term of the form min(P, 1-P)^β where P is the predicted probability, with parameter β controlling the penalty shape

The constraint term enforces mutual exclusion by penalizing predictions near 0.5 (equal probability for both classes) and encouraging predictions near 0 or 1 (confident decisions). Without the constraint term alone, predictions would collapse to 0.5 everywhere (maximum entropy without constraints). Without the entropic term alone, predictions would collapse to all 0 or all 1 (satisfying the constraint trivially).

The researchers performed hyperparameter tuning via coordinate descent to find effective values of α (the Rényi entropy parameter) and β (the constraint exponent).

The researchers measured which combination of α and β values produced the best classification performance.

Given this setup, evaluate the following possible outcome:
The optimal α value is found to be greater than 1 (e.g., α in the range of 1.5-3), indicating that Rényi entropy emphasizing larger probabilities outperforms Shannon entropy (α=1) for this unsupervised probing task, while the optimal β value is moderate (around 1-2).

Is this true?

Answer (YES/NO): NO